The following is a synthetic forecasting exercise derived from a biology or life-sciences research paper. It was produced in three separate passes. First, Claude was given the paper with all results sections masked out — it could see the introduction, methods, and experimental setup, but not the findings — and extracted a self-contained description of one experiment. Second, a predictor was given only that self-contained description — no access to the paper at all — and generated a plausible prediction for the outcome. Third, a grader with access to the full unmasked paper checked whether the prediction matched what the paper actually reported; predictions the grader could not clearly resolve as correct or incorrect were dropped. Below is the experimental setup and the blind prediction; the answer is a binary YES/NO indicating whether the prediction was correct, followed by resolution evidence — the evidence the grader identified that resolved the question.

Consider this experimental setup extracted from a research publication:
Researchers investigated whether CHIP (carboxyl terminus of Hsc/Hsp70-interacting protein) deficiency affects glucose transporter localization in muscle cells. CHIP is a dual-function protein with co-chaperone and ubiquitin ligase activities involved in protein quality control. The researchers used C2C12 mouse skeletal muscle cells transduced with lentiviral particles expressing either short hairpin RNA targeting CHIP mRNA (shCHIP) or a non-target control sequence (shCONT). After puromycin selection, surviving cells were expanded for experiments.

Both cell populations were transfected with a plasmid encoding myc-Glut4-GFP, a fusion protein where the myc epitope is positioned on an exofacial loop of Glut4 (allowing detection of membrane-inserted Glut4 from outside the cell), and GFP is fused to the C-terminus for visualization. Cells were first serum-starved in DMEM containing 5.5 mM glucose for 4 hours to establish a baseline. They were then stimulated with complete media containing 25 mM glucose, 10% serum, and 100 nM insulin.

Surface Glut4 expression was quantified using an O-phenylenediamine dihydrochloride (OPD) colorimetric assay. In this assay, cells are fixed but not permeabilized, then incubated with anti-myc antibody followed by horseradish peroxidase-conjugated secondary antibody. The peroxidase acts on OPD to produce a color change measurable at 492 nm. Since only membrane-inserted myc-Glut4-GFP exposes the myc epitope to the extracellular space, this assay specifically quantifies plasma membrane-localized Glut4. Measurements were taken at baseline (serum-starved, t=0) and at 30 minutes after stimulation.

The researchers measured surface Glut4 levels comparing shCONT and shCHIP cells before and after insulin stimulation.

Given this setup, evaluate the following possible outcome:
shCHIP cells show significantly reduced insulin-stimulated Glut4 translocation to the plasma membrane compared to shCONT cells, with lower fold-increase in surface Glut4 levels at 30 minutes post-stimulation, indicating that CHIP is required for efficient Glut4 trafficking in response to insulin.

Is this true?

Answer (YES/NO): YES